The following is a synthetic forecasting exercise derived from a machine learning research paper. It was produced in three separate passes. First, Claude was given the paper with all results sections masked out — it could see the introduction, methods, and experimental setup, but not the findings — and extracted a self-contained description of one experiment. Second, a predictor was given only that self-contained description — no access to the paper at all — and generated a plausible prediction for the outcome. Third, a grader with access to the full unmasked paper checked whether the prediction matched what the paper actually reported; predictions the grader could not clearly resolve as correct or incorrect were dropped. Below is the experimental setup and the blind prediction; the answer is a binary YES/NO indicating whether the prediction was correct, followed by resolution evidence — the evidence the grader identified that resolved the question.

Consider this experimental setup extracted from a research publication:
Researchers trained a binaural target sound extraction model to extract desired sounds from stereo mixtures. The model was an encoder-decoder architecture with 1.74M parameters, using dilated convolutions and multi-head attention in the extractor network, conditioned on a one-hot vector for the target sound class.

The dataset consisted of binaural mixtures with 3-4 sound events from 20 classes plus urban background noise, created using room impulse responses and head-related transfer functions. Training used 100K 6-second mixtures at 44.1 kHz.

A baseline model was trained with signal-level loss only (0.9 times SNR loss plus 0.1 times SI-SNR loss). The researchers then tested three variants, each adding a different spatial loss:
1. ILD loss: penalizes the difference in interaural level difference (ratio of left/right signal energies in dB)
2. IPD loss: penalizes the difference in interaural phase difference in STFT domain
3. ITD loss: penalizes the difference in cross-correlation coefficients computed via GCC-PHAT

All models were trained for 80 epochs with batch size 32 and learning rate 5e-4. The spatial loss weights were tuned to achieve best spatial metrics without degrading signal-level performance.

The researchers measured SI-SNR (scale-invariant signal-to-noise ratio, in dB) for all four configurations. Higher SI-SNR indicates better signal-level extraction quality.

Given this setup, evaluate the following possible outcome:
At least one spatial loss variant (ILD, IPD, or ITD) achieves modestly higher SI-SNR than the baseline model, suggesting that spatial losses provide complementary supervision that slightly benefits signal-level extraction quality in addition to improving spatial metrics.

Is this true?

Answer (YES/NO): YES